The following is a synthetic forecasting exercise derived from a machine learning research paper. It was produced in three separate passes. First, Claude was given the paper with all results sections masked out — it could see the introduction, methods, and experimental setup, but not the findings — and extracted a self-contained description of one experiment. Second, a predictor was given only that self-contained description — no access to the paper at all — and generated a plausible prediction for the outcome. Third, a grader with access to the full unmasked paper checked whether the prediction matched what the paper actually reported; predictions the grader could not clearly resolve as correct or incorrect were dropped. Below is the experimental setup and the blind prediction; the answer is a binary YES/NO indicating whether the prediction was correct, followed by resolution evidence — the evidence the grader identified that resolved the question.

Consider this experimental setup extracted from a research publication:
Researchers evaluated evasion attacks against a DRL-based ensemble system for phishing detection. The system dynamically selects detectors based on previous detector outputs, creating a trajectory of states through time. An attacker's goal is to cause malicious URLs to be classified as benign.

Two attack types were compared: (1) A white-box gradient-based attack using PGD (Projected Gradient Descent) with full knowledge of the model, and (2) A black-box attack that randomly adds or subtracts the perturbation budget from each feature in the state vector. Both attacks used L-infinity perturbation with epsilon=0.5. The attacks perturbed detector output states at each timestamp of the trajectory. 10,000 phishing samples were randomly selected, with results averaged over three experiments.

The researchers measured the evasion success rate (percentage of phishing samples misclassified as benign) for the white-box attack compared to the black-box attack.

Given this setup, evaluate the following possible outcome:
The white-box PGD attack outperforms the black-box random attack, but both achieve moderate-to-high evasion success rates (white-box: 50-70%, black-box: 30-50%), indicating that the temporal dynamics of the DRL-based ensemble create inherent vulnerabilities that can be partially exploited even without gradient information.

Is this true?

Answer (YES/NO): NO